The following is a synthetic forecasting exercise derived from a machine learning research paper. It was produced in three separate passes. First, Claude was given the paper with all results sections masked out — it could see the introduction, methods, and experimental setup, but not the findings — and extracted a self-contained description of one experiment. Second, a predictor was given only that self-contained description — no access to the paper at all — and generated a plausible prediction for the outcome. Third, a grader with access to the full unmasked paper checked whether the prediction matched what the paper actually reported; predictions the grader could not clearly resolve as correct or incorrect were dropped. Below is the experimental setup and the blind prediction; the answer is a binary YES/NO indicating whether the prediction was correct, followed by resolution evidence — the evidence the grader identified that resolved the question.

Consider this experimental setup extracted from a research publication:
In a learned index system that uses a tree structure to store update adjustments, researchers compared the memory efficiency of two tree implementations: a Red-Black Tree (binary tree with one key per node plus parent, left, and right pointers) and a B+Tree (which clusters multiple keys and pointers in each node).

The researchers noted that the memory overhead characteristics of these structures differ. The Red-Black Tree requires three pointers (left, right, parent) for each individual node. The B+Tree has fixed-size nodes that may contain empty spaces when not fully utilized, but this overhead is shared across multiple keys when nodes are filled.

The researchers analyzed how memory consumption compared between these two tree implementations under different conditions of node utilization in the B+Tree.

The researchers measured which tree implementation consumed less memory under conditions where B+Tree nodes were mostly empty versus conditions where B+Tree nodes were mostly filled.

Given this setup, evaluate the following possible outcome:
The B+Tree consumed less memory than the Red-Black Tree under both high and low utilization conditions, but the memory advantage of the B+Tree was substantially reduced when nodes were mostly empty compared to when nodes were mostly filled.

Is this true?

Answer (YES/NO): NO